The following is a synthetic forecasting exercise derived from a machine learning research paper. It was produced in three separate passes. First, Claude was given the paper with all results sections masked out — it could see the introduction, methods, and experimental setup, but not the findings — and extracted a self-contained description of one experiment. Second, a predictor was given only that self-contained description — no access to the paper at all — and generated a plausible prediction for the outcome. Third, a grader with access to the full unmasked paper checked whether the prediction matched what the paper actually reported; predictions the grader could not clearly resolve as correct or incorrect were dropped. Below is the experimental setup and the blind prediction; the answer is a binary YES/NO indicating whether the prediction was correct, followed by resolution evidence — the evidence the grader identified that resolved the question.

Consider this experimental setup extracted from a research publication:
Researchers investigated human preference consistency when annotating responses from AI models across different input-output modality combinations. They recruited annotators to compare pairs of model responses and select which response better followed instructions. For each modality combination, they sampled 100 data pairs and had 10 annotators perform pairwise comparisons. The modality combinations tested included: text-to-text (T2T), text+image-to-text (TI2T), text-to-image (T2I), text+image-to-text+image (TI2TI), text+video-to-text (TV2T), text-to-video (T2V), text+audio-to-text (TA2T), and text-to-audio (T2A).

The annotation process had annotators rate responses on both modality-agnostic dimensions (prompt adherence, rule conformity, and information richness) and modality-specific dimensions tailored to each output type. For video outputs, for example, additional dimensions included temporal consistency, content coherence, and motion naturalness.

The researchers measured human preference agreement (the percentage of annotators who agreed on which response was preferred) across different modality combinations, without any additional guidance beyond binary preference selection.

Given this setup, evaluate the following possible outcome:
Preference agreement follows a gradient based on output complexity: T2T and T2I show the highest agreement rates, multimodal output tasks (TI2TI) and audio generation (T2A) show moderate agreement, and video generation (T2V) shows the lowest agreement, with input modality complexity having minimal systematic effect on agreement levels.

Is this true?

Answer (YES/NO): NO